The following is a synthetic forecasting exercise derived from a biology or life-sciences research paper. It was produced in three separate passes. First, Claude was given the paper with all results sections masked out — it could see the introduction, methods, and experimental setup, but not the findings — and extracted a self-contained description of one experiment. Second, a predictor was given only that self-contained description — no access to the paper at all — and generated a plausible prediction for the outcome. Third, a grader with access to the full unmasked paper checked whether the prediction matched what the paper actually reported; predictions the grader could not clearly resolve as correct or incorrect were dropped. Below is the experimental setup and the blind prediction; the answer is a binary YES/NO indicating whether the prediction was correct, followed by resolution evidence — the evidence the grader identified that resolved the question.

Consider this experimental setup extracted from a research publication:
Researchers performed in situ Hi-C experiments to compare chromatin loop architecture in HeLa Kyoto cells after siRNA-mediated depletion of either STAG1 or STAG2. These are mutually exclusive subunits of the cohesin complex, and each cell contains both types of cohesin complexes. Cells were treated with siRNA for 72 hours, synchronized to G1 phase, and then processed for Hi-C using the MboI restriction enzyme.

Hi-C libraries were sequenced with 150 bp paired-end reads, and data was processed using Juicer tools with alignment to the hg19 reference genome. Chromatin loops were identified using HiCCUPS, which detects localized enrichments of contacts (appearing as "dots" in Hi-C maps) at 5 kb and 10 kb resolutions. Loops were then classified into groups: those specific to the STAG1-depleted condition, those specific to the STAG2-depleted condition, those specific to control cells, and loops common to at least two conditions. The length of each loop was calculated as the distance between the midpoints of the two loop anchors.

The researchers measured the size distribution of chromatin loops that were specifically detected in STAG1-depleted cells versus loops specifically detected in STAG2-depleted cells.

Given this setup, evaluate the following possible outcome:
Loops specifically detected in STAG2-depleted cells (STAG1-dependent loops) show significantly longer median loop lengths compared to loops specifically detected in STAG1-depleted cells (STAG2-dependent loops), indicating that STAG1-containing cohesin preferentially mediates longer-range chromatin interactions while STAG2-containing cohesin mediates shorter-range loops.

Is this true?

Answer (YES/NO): YES